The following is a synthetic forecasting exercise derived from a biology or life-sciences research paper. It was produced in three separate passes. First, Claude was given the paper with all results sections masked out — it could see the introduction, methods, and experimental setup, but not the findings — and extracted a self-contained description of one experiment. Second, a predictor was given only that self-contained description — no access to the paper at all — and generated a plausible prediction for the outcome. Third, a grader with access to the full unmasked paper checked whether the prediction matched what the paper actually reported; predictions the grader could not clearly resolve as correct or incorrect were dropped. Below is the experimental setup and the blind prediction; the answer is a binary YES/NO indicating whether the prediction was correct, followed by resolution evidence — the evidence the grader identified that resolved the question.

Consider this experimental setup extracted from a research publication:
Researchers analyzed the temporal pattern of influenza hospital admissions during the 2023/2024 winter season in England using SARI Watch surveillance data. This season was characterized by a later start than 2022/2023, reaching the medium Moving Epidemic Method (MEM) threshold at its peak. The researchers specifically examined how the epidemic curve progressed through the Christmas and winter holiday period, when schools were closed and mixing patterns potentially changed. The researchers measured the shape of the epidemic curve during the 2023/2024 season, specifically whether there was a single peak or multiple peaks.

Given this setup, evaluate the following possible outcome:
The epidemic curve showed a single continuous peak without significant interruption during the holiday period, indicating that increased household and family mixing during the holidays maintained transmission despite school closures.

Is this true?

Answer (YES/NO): NO